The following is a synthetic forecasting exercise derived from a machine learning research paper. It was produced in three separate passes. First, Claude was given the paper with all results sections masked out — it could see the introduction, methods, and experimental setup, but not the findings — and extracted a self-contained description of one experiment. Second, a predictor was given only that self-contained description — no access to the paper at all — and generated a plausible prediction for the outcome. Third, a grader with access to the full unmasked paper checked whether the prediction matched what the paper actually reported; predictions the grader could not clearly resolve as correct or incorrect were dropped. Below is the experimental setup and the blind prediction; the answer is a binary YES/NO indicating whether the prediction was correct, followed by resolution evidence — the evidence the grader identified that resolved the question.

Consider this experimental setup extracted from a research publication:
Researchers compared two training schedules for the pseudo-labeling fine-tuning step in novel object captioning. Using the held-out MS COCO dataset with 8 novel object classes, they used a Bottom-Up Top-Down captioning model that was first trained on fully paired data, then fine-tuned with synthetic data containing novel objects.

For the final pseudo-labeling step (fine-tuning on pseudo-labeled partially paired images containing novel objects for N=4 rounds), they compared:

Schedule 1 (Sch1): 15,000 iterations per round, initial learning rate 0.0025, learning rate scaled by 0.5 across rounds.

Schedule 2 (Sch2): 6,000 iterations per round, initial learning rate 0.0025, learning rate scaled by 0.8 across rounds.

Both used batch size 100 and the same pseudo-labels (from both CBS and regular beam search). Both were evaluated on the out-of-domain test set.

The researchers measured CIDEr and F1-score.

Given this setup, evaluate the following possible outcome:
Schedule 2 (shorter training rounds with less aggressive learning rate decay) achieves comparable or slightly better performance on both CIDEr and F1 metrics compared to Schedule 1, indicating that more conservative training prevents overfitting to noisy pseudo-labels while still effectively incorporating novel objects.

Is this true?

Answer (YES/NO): YES